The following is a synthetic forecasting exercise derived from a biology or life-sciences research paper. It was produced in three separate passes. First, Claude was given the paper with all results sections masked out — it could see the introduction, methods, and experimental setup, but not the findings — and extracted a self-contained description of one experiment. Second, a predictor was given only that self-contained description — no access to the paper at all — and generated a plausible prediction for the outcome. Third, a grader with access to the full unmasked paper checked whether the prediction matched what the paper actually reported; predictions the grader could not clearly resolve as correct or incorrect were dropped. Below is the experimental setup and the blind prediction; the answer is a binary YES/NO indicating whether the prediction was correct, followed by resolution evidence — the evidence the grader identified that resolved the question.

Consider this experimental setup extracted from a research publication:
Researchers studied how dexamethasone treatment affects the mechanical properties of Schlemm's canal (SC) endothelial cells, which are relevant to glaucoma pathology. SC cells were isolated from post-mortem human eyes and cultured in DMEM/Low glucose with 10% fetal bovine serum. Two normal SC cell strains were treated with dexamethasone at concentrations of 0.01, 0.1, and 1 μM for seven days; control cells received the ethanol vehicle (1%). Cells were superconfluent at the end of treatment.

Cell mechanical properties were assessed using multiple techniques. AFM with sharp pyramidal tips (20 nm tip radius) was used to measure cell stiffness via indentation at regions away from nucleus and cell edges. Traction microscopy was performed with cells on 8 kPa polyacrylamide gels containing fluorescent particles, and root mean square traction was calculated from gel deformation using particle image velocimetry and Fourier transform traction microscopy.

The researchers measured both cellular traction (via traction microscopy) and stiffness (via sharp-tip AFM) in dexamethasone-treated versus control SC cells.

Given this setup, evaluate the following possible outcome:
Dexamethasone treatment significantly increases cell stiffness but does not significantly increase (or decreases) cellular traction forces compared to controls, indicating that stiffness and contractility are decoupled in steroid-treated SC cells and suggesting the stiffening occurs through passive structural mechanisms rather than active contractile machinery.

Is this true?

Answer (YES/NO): NO